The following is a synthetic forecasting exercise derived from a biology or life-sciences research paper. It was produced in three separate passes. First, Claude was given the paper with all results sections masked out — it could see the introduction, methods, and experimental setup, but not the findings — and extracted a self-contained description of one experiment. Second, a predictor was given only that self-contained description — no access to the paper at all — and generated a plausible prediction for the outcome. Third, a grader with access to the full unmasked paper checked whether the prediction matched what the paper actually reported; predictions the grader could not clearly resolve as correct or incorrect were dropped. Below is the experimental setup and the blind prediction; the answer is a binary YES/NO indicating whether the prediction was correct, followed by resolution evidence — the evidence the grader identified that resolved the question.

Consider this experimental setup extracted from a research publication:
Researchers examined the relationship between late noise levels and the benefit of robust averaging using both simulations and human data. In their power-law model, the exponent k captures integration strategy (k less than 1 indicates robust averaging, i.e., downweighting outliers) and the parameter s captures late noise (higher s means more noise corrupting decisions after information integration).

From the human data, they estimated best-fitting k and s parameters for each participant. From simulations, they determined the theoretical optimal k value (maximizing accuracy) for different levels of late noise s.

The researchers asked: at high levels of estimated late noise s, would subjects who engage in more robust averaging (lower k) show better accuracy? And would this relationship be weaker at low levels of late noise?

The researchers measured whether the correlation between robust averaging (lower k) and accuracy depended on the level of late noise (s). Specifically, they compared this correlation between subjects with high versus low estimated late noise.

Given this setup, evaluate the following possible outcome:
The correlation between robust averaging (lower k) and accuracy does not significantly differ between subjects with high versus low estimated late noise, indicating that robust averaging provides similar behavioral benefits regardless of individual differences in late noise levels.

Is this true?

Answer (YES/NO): NO